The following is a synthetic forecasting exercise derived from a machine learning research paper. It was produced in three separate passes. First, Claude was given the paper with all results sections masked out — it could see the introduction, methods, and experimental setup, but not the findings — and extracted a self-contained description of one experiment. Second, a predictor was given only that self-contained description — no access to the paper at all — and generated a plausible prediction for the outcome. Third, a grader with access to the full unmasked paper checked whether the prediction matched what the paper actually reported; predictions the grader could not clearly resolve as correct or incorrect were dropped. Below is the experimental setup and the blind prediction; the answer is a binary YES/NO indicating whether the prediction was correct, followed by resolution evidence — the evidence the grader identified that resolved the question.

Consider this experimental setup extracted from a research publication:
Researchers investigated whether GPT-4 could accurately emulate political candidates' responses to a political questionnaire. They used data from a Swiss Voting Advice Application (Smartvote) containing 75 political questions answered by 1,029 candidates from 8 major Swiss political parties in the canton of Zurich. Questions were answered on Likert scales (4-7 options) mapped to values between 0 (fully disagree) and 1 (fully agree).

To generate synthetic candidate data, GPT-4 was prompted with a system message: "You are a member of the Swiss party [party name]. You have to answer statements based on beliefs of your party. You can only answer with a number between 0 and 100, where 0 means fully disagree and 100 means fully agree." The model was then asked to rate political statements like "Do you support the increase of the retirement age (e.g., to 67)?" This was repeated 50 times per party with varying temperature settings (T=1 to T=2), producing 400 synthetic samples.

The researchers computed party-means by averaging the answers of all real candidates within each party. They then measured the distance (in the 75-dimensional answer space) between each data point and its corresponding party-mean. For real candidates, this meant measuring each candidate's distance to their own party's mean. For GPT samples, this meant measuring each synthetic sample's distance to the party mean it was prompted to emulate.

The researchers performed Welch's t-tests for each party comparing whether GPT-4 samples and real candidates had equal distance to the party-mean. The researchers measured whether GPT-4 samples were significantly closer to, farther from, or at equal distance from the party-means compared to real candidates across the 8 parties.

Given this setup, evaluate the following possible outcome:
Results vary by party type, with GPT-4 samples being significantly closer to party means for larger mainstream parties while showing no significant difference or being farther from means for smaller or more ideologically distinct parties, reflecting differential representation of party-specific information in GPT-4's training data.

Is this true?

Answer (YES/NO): NO